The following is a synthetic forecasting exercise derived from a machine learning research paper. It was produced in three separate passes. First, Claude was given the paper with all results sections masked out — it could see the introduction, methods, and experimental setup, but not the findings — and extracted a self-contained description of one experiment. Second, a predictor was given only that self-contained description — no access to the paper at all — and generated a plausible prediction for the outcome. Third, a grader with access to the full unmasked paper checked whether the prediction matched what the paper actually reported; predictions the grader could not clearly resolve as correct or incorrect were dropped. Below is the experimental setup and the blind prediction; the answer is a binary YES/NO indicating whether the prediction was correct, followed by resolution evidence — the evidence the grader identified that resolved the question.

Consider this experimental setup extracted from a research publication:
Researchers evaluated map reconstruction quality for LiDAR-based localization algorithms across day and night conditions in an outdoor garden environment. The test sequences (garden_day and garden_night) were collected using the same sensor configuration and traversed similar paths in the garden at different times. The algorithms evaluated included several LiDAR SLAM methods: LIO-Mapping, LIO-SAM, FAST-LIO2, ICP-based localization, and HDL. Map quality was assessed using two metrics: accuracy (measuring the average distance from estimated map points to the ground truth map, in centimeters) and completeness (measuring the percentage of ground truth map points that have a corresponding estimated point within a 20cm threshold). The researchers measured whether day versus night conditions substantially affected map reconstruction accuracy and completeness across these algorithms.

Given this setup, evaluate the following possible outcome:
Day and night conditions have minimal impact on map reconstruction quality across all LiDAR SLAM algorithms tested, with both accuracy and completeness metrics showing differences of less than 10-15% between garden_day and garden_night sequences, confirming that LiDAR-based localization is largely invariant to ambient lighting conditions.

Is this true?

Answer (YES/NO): YES